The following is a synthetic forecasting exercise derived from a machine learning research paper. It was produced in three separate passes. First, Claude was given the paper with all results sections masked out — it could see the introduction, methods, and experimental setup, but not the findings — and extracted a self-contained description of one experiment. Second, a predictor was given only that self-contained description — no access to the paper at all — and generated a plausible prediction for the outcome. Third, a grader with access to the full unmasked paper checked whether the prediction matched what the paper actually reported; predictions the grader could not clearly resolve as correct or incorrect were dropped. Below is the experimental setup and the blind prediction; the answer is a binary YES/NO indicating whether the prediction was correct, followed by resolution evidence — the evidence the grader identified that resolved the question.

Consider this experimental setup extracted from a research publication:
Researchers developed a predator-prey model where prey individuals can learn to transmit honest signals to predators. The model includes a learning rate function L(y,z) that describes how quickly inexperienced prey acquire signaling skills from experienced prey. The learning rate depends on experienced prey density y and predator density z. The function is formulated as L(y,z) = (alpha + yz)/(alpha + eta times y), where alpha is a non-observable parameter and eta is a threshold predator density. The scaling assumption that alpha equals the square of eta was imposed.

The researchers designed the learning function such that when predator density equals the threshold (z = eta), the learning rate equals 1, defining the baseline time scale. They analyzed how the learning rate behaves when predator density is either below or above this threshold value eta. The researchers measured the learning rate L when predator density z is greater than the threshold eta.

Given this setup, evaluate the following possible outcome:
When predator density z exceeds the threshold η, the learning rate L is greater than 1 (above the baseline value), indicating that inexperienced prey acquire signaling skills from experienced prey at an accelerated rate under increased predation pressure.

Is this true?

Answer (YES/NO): YES